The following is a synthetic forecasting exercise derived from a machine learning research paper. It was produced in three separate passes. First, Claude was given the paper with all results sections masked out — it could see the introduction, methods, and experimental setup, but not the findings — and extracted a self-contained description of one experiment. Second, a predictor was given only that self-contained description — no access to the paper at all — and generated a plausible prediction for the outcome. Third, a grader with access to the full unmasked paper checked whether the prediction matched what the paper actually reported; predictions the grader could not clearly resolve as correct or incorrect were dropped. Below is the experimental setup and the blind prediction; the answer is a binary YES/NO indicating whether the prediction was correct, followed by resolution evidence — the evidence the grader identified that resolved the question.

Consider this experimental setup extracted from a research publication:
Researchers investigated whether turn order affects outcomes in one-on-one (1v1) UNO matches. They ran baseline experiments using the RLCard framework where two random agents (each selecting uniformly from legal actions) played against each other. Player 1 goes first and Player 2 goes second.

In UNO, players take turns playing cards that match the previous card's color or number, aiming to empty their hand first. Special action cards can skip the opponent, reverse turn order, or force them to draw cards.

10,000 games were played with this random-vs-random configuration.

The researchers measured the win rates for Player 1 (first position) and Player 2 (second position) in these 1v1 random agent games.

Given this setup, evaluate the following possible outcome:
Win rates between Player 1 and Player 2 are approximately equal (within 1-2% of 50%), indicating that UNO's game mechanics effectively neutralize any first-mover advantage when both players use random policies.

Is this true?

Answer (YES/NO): NO